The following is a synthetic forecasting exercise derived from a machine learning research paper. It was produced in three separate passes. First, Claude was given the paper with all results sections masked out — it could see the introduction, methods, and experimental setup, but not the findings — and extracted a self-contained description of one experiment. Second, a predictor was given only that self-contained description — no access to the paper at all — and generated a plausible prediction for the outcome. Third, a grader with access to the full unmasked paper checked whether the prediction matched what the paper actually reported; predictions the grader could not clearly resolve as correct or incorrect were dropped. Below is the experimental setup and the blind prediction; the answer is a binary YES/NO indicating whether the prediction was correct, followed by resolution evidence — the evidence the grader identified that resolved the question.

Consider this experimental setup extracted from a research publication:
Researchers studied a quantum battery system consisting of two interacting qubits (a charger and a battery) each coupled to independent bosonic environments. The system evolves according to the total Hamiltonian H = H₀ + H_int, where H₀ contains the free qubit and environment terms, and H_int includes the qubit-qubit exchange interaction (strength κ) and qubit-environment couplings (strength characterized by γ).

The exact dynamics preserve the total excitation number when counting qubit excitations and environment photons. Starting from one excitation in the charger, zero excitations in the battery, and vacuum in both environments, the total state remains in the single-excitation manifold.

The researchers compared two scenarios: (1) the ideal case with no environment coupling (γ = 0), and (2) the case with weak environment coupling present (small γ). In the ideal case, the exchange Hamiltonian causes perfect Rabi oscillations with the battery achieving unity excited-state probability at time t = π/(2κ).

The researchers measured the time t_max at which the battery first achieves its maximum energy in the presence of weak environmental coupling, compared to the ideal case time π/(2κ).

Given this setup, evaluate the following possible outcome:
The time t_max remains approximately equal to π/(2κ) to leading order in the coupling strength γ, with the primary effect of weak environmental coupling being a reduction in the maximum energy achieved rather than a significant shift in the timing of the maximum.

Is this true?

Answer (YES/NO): YES